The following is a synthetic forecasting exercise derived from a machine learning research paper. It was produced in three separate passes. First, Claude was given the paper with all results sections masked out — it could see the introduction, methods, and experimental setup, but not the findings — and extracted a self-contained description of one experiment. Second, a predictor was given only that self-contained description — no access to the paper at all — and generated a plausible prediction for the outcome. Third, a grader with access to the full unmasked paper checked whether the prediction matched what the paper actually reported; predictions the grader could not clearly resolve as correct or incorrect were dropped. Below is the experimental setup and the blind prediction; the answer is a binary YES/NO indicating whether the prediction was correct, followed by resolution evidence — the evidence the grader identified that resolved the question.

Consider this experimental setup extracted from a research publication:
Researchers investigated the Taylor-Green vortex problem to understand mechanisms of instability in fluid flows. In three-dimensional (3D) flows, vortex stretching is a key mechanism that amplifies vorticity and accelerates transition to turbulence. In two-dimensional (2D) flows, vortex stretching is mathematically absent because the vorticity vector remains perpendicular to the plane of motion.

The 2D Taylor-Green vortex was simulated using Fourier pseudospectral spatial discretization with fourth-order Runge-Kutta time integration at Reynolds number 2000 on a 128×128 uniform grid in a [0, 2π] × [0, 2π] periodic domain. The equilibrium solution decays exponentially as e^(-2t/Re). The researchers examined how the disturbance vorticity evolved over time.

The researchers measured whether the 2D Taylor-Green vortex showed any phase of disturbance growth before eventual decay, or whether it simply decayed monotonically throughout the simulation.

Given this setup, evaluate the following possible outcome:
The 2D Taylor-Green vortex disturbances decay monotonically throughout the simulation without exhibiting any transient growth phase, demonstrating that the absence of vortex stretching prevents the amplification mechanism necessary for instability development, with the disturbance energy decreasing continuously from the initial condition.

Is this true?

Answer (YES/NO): NO